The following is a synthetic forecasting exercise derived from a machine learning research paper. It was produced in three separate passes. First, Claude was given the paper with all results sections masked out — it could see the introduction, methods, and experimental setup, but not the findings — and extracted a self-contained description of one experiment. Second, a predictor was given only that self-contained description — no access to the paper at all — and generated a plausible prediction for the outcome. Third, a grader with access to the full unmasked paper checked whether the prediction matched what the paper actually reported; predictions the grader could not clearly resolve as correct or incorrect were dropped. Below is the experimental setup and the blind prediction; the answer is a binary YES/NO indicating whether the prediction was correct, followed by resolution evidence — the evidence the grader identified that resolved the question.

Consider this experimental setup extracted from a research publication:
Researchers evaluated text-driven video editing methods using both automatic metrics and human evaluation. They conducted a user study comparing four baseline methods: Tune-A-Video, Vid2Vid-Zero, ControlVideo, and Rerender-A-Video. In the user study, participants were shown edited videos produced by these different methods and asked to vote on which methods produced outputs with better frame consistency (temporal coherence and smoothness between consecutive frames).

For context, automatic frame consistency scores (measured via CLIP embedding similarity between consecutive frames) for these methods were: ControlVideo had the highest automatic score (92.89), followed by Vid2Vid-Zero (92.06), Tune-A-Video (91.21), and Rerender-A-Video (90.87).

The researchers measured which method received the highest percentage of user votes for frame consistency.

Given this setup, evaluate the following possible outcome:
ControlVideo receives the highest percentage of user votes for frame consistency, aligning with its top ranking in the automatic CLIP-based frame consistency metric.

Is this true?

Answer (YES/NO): YES